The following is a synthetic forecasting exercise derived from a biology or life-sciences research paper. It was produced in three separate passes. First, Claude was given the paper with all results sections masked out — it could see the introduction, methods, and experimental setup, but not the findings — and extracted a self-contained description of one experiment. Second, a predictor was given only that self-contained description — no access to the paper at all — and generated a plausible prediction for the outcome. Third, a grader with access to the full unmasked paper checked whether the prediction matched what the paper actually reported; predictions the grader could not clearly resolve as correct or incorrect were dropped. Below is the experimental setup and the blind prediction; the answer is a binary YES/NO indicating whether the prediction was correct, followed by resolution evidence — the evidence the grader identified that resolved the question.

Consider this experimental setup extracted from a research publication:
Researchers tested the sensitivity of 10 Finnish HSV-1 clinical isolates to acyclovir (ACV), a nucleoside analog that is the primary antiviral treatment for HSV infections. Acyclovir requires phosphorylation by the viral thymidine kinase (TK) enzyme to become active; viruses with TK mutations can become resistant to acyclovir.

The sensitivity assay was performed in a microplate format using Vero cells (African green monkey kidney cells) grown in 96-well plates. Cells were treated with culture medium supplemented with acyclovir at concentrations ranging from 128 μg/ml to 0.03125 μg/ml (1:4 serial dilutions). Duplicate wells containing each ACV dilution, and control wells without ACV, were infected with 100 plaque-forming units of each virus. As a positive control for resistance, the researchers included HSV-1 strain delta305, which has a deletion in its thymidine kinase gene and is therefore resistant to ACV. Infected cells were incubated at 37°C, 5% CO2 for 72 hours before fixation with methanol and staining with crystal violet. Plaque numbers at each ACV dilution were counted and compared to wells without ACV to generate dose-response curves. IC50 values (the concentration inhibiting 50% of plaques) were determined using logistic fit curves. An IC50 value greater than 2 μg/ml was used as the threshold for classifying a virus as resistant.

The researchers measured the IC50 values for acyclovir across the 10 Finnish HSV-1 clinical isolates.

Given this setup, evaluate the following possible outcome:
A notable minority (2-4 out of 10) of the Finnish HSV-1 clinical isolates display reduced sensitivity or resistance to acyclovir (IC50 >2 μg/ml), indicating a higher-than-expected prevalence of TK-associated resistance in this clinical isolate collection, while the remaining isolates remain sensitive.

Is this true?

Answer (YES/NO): NO